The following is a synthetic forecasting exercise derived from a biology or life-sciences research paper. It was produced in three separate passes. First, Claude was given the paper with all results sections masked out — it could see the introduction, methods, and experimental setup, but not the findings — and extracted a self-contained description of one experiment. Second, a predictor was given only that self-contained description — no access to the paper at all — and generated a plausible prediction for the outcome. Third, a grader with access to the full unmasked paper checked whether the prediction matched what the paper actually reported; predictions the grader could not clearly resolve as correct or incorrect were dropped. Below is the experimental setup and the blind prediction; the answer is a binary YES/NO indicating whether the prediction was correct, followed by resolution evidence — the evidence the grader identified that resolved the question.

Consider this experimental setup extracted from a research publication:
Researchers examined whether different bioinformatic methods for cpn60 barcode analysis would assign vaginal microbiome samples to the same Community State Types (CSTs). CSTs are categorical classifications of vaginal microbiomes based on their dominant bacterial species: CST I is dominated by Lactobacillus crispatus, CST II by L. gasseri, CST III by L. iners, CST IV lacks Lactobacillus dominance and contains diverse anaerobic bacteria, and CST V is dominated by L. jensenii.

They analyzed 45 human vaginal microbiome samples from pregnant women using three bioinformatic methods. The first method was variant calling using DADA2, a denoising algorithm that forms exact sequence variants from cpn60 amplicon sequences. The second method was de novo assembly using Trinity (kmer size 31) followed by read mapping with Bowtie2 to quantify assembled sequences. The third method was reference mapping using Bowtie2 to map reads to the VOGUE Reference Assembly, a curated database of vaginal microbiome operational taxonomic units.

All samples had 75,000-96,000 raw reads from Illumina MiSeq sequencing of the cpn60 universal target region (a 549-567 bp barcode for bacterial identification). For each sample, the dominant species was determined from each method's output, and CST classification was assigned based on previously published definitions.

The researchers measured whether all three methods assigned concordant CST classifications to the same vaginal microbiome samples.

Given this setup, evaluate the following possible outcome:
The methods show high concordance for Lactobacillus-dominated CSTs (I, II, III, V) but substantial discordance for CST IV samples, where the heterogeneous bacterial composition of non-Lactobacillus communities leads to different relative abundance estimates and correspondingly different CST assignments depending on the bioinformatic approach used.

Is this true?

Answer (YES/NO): NO